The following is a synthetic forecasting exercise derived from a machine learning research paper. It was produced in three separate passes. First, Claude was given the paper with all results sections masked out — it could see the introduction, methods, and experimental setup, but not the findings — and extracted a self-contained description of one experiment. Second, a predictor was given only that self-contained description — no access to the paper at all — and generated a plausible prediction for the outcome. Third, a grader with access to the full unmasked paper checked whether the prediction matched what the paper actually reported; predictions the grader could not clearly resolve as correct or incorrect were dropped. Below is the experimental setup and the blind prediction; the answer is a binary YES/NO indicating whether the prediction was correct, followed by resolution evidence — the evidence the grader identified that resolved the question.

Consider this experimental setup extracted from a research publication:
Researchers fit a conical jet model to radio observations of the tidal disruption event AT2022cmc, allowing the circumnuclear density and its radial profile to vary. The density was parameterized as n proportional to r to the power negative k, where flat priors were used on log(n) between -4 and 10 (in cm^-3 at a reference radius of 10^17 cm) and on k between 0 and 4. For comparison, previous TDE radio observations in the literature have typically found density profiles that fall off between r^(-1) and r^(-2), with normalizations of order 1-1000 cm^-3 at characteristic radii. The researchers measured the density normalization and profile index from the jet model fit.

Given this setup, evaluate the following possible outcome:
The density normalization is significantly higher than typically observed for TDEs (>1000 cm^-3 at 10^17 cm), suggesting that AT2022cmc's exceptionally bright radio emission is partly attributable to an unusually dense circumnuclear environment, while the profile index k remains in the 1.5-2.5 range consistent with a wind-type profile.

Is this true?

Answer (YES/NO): NO